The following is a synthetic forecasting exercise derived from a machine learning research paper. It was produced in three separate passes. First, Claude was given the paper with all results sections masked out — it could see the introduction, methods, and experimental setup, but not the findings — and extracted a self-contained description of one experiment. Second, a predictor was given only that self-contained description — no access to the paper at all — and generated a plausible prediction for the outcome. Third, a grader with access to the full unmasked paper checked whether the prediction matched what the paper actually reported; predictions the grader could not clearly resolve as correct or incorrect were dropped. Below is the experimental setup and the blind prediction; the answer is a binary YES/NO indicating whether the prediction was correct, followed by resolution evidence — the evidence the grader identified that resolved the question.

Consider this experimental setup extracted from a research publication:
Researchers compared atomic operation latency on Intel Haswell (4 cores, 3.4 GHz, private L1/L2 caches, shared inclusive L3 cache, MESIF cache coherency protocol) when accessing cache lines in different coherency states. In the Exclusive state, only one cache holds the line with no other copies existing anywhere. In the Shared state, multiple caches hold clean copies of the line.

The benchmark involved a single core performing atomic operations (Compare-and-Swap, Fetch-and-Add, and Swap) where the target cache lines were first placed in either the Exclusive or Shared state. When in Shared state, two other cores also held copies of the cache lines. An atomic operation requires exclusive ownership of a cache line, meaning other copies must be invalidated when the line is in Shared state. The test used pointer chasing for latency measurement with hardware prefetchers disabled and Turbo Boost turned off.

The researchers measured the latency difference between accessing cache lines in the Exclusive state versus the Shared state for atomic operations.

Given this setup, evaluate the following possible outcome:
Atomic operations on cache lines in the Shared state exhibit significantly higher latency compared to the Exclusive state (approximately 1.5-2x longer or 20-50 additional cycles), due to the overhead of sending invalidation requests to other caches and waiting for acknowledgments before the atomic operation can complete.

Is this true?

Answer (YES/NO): NO